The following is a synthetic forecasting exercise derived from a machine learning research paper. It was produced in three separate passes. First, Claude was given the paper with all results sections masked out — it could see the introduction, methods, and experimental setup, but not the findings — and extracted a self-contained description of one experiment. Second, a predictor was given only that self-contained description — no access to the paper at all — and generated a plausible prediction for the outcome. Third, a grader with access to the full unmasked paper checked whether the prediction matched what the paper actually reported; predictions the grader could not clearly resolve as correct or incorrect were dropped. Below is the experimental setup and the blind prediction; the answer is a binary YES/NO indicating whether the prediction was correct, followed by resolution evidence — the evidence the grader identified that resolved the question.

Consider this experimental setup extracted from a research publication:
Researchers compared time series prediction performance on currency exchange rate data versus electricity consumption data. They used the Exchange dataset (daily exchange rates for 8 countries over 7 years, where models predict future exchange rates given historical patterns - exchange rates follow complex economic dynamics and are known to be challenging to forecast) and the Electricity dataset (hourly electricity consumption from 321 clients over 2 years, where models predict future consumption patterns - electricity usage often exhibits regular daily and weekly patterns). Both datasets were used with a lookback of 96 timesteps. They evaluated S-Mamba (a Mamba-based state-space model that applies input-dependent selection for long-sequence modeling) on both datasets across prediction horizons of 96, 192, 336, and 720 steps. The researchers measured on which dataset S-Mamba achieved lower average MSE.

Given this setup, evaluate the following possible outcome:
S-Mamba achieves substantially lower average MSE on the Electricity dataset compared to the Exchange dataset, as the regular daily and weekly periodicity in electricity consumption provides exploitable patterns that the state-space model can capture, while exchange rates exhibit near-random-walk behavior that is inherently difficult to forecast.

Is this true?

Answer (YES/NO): YES